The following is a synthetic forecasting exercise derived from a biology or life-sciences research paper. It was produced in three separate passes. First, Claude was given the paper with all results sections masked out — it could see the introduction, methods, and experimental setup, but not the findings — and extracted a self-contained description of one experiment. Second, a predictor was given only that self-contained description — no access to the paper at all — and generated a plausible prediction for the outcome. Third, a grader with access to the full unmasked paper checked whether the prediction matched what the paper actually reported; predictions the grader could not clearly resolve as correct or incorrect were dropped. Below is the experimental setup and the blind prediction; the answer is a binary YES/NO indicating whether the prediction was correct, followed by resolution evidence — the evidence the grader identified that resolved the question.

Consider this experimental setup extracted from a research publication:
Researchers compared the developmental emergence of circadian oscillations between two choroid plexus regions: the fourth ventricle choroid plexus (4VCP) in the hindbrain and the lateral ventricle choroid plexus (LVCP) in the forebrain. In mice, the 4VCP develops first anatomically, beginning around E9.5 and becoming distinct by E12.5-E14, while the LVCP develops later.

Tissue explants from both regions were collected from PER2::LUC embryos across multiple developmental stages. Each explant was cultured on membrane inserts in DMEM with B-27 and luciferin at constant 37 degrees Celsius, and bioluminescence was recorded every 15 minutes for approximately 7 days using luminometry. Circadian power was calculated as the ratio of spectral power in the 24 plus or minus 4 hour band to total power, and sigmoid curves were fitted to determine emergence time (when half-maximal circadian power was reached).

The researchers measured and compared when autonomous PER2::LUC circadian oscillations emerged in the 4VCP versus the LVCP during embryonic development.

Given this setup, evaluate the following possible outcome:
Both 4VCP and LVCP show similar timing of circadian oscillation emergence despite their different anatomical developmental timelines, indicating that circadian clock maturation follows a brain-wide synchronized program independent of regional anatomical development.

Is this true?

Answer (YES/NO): NO